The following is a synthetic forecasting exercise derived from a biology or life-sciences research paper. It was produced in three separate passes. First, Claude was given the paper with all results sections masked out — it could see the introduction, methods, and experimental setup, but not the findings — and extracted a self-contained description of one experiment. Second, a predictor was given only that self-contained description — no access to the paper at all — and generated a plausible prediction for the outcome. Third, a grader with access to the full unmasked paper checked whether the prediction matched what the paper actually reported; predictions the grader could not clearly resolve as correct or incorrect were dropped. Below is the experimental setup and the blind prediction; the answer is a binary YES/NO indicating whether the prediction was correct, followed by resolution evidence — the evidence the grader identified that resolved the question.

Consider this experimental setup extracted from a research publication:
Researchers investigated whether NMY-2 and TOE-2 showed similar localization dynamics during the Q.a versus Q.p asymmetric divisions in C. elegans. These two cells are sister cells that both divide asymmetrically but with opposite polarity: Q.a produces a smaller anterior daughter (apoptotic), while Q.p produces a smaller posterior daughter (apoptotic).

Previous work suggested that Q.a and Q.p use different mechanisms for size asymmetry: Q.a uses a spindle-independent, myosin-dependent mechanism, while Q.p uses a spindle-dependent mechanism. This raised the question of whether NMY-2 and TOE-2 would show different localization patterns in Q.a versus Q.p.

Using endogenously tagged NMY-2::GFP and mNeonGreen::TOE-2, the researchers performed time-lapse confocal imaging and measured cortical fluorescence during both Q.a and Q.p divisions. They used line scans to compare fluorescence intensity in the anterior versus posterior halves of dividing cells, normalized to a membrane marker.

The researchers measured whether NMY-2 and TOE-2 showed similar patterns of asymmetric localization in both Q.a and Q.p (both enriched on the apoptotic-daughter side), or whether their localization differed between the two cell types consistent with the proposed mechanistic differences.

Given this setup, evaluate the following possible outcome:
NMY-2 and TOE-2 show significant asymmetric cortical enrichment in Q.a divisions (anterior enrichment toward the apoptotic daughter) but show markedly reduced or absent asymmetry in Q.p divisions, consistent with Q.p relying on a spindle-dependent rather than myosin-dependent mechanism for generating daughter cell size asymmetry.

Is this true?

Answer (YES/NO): NO